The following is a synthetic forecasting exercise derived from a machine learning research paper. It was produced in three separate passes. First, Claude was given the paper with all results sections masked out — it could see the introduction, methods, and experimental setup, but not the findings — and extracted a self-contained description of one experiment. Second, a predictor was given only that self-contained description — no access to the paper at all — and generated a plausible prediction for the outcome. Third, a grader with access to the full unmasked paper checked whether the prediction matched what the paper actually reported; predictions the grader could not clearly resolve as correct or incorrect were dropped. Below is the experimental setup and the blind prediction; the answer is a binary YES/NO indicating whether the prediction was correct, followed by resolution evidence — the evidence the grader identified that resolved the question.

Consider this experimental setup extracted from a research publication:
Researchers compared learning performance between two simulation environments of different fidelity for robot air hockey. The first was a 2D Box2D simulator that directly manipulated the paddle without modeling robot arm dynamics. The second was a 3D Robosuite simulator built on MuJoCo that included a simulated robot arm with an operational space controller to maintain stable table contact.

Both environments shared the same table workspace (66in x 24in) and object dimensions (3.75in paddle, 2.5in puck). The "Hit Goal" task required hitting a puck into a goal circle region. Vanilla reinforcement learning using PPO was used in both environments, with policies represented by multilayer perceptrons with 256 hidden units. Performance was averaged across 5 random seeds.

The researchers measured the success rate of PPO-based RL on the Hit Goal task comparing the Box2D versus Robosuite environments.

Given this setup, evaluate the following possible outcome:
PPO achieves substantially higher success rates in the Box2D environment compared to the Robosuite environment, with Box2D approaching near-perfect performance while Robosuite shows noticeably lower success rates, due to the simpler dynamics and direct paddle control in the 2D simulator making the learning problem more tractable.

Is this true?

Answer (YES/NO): YES